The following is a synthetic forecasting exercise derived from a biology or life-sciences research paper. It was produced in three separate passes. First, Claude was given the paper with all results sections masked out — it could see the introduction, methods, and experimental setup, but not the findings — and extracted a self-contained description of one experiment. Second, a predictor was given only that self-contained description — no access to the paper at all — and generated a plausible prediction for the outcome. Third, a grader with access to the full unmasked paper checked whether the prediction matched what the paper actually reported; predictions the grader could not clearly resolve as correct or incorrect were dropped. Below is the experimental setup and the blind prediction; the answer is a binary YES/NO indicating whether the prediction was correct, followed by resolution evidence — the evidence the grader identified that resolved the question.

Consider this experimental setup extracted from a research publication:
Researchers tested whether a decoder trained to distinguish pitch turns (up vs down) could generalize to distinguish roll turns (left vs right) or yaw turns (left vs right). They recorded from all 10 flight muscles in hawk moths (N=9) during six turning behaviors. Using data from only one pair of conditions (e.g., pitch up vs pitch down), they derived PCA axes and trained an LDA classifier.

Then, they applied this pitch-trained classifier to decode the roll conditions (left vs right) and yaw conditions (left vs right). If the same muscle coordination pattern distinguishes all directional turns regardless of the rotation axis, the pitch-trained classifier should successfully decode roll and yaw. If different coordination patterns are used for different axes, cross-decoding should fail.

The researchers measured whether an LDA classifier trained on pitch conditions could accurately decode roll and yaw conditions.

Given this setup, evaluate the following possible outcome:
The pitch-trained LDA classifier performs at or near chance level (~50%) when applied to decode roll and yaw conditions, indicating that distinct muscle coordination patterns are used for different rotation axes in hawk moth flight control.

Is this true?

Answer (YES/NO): NO